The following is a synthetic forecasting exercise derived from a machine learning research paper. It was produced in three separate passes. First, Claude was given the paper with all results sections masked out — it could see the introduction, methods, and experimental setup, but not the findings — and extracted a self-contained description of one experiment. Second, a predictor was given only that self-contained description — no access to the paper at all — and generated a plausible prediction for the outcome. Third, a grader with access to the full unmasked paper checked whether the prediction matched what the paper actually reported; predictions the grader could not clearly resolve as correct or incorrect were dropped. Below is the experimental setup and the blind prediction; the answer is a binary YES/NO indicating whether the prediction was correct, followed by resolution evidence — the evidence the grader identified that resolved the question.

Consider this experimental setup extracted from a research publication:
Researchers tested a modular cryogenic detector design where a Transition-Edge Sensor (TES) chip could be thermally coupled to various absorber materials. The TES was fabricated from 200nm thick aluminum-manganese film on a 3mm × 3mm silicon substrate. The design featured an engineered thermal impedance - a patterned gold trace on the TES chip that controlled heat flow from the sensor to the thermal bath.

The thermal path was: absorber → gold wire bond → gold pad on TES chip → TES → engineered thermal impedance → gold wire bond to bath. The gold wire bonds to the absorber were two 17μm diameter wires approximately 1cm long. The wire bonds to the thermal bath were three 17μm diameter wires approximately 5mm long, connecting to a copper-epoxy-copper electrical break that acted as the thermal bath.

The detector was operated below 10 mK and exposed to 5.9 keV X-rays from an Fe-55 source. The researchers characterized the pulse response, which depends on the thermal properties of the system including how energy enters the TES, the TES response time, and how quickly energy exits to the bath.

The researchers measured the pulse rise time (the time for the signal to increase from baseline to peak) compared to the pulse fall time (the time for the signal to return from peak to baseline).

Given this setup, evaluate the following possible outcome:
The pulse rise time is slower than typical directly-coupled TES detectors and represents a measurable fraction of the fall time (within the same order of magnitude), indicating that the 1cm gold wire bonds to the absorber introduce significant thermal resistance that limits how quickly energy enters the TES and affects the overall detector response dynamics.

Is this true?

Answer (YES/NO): NO